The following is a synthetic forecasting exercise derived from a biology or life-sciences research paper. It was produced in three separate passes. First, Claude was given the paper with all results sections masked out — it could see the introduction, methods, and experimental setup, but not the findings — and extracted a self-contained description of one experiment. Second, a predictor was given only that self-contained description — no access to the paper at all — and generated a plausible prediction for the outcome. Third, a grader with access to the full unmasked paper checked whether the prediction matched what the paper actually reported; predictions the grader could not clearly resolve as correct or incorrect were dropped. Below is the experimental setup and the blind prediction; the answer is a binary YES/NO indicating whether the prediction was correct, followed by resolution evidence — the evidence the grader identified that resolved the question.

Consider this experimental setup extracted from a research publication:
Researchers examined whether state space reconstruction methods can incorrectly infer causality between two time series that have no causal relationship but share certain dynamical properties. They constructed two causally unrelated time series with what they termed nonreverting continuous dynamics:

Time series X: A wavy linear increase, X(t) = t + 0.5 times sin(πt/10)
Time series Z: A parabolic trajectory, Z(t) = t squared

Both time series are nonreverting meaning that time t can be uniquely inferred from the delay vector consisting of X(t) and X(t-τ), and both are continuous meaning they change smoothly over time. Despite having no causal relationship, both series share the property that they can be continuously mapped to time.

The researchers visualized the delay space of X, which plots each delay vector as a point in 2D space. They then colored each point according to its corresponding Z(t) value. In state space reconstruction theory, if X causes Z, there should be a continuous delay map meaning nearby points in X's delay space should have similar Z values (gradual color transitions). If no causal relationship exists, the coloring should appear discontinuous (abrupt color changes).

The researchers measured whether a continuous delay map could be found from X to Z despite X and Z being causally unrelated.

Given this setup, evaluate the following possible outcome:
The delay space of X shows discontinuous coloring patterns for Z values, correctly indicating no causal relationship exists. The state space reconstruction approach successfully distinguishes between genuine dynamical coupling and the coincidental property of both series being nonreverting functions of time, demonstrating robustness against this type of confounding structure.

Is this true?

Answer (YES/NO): NO